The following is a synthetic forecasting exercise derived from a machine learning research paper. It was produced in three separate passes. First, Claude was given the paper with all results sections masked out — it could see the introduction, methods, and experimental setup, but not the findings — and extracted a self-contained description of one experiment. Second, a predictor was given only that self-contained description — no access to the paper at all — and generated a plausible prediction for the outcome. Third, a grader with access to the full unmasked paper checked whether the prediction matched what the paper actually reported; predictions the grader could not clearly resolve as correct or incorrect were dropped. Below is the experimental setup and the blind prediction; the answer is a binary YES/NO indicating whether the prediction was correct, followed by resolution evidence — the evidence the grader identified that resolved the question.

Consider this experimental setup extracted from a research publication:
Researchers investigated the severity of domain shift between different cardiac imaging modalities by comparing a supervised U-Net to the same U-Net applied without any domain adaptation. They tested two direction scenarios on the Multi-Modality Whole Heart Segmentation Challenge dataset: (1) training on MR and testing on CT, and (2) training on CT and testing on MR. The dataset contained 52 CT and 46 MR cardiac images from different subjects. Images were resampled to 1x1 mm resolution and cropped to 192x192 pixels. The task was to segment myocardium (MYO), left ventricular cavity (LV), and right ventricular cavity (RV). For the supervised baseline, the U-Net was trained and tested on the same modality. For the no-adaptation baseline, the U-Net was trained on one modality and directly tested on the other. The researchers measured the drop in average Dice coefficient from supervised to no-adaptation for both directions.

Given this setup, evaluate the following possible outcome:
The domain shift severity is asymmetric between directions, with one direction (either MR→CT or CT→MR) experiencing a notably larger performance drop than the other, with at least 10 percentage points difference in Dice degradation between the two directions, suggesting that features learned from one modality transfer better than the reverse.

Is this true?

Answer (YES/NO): NO